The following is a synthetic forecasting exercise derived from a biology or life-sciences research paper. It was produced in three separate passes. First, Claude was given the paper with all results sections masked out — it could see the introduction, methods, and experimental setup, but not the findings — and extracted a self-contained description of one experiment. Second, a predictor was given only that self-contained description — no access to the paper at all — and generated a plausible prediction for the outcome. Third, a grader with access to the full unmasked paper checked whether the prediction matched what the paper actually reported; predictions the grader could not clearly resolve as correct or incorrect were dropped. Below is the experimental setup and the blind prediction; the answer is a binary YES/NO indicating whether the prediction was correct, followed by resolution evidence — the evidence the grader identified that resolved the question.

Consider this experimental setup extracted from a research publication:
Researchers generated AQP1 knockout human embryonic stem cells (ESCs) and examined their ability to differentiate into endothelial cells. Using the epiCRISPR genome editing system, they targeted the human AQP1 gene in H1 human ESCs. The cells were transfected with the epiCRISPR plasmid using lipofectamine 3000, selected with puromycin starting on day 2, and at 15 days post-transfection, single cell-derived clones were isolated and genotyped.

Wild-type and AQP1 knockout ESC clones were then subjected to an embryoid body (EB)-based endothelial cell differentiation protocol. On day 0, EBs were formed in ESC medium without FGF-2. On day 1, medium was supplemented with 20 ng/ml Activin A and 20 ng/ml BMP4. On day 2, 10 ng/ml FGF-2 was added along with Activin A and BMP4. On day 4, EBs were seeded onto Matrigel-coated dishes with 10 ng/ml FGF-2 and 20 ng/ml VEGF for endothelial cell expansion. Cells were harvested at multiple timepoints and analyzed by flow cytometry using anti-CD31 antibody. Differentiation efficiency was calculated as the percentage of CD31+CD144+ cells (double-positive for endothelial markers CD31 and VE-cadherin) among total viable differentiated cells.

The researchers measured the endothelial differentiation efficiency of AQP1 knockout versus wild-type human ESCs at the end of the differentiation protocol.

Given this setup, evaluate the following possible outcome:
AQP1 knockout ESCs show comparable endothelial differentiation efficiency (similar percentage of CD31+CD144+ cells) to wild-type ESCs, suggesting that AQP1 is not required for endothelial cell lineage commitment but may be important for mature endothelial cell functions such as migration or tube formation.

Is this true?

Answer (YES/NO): YES